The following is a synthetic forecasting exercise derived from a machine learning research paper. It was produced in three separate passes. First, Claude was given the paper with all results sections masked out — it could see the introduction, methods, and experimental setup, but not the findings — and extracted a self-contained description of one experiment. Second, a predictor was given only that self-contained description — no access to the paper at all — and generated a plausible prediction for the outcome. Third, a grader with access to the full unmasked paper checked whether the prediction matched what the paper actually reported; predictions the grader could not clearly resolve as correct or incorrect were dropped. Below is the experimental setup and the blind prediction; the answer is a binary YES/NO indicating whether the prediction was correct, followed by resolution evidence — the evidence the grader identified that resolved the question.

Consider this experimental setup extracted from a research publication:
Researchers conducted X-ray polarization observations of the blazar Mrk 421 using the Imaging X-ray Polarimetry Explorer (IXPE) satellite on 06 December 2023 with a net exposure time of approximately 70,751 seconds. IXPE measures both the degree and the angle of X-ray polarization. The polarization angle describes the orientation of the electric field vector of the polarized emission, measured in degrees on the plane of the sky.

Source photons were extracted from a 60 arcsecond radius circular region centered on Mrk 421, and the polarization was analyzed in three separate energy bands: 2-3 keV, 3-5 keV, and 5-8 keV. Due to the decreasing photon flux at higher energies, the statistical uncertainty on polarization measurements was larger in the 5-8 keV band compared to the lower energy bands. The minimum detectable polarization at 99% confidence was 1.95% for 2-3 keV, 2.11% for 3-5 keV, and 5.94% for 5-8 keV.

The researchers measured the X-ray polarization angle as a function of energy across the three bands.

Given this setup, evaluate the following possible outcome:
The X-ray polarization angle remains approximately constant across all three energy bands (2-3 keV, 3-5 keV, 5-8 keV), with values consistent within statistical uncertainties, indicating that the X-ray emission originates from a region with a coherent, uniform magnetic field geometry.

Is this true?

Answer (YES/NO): NO